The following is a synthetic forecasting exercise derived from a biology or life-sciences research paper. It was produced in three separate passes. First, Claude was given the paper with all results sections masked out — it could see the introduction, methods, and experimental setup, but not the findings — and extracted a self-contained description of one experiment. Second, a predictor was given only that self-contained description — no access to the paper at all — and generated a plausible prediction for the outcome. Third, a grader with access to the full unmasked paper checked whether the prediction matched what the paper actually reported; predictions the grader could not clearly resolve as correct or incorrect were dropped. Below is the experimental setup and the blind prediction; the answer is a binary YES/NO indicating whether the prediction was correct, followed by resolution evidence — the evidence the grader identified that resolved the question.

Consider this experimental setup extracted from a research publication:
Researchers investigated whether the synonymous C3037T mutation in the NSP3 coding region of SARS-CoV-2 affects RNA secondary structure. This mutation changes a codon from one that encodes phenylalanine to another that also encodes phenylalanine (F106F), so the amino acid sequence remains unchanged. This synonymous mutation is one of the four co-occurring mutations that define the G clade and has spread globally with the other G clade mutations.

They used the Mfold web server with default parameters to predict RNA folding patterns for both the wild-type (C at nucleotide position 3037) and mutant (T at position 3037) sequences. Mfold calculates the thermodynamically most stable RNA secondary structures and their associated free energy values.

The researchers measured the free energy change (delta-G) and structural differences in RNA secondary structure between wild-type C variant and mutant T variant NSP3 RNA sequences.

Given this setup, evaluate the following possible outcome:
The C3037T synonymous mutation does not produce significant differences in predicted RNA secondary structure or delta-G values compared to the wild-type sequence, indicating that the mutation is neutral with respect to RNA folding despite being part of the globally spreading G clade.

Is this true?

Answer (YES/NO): NO